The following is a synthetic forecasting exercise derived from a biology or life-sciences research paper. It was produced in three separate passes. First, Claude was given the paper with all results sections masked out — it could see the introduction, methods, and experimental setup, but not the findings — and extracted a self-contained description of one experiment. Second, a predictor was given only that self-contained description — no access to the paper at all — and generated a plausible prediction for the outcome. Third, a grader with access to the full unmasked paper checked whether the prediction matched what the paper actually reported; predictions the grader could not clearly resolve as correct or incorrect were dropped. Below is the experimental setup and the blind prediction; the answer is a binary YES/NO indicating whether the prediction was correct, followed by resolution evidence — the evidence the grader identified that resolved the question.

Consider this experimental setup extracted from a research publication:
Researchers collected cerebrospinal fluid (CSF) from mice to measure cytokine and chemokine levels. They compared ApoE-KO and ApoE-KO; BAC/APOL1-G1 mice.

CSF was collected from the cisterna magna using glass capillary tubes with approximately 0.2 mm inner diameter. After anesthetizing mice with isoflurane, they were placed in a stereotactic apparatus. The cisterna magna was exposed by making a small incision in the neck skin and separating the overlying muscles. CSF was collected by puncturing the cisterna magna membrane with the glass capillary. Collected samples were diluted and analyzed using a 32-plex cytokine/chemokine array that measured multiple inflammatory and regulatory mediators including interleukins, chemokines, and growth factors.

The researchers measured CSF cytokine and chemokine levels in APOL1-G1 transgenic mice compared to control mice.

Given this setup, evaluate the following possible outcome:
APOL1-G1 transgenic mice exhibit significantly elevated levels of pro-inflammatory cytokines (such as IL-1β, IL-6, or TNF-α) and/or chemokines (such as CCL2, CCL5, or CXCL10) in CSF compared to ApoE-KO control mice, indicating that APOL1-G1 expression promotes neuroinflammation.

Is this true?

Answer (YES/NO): YES